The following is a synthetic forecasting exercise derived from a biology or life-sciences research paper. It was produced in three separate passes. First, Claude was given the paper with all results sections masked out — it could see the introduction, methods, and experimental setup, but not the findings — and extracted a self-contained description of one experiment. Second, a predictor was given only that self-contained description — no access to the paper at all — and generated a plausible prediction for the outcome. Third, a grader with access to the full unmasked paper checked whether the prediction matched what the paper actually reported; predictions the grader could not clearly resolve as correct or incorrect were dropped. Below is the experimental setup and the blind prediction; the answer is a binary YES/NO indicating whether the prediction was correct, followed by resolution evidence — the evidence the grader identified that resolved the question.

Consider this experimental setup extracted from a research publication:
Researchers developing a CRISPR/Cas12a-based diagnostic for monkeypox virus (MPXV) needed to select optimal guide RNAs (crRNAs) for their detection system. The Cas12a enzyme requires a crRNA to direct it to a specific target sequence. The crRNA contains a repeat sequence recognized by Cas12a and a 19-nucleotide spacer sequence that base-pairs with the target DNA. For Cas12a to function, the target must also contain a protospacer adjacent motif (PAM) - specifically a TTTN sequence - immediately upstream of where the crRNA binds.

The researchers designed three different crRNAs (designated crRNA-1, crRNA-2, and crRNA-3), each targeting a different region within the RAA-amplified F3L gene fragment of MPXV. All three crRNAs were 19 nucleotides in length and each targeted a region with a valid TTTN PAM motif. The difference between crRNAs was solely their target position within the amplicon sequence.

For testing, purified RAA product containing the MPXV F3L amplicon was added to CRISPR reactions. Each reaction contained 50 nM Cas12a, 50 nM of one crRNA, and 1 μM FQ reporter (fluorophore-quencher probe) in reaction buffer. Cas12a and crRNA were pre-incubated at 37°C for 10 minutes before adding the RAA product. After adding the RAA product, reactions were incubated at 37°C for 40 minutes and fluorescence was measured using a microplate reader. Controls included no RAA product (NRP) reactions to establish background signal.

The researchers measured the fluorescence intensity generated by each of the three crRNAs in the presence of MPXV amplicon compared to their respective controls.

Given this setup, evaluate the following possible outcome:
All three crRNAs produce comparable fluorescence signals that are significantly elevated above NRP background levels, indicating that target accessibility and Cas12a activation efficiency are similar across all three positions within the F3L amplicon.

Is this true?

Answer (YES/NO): NO